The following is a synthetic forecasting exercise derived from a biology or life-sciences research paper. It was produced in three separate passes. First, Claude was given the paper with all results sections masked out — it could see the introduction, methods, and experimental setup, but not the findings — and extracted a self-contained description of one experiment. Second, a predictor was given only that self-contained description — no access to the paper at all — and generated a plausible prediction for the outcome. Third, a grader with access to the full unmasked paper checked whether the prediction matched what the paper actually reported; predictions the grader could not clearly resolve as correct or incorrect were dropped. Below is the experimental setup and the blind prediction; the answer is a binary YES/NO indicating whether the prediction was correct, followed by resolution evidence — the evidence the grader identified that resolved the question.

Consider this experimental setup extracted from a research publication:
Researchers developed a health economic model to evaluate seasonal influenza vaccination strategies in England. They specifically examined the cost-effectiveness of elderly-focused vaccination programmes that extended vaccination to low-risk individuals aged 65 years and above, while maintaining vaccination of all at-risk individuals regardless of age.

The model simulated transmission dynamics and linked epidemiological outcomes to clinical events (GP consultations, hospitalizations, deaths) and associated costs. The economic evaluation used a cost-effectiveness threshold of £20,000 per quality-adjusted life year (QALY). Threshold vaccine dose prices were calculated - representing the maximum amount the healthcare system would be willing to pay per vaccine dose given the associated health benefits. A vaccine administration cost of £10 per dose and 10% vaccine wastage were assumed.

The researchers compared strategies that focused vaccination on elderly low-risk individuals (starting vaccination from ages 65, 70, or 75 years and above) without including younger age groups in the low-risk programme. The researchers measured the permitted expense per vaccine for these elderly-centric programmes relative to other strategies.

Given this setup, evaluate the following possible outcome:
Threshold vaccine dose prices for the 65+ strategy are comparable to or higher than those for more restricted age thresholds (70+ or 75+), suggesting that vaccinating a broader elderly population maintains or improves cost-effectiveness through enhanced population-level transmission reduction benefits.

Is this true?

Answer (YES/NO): YES